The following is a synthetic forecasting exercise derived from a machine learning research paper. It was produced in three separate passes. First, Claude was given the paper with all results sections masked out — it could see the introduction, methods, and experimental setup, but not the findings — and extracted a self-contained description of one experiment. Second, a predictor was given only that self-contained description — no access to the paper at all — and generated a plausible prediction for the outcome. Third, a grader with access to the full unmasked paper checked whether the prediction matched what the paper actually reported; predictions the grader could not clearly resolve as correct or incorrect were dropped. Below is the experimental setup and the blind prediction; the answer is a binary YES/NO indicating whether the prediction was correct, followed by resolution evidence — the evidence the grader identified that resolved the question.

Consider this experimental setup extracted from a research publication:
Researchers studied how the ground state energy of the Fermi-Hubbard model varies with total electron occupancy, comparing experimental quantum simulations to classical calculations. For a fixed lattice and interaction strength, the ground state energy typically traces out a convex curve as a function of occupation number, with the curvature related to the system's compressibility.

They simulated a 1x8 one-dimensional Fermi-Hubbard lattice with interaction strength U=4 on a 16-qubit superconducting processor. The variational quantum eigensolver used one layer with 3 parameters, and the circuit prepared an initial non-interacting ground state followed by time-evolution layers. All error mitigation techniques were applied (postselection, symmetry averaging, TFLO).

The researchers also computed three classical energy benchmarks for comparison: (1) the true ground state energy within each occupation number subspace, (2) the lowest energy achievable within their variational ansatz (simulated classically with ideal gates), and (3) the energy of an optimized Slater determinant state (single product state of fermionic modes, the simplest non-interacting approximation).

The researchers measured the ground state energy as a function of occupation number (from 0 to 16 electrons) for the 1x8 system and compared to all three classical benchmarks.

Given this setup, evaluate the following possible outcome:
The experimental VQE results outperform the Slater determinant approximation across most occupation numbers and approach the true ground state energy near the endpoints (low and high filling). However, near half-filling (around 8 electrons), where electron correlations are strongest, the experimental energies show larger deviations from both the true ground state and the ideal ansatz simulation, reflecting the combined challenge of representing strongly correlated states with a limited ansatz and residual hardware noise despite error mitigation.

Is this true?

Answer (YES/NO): NO